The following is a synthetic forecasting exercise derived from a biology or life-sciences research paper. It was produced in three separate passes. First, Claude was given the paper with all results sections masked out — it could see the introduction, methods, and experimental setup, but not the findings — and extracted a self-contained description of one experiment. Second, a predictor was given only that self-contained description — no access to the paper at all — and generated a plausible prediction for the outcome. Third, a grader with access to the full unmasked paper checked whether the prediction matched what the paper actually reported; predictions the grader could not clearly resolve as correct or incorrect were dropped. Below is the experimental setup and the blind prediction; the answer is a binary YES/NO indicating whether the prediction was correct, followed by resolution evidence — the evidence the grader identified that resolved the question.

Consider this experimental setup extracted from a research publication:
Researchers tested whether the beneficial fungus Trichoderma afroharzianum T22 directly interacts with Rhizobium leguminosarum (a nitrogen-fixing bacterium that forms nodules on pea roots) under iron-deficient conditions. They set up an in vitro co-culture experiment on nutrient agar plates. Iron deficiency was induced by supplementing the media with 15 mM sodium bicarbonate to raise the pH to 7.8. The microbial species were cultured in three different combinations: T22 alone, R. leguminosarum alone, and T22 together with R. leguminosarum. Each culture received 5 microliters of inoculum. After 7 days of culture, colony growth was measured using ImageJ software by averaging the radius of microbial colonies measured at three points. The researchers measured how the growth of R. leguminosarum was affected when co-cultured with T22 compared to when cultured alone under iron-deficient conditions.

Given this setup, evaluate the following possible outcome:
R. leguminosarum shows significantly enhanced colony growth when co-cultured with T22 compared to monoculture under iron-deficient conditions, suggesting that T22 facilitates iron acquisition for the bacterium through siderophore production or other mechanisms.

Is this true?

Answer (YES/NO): YES